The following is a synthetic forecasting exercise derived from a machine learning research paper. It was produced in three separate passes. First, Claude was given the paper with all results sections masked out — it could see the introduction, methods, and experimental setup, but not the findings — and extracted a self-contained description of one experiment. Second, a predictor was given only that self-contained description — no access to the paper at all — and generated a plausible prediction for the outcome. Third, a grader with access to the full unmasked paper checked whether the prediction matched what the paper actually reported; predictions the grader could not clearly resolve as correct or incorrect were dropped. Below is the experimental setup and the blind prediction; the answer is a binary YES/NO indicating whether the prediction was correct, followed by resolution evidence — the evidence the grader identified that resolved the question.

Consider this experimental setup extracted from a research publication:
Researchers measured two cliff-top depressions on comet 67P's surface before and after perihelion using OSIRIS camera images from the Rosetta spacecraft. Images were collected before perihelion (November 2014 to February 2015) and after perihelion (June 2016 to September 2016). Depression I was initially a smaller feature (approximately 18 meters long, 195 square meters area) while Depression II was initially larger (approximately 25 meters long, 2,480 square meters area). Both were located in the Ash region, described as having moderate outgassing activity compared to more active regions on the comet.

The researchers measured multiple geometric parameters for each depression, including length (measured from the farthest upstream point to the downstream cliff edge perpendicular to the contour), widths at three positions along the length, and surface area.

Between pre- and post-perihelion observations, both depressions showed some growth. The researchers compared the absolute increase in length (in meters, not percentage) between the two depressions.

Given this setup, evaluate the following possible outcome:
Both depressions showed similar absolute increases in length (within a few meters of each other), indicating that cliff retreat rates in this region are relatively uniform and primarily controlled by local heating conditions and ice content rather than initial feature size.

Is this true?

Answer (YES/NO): NO